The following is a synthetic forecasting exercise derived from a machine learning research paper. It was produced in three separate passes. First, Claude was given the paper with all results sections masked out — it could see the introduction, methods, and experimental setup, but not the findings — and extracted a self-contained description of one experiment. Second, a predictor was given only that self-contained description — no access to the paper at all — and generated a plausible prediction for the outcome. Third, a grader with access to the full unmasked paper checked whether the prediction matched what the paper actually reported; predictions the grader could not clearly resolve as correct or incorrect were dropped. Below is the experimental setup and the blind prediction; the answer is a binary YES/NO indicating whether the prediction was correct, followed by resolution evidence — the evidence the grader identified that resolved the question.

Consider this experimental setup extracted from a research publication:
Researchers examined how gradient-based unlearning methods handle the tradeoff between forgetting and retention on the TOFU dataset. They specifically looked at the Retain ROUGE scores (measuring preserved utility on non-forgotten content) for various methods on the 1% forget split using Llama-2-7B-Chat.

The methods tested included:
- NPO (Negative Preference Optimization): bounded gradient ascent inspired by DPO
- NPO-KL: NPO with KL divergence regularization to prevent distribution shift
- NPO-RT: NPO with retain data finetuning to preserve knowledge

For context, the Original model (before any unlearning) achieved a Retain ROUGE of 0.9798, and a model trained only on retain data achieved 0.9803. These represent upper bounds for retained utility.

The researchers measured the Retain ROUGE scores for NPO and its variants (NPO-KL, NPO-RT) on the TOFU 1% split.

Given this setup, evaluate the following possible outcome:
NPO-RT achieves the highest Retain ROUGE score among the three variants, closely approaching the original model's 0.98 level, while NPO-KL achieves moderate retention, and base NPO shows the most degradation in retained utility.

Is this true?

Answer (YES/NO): NO